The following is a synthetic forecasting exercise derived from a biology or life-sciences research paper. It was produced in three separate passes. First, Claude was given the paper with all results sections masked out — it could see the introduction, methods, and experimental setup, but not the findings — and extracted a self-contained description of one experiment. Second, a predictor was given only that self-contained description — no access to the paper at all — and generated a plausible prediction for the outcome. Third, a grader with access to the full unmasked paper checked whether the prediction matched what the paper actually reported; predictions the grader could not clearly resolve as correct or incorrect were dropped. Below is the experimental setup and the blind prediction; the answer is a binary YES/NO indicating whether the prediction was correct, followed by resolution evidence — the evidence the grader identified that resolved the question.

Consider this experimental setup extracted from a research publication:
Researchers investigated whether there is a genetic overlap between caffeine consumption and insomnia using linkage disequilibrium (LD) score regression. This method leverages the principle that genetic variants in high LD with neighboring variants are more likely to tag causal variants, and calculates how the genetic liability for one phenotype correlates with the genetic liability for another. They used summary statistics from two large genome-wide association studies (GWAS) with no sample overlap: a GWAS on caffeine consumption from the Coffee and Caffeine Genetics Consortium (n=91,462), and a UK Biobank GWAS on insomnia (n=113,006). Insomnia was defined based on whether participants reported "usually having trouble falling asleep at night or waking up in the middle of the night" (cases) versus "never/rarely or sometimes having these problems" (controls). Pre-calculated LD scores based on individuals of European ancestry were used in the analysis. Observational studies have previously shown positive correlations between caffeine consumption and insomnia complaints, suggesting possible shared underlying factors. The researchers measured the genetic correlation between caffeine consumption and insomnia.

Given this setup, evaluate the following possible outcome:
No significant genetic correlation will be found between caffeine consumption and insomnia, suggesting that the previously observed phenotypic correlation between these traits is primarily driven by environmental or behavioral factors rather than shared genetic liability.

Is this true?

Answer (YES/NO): YES